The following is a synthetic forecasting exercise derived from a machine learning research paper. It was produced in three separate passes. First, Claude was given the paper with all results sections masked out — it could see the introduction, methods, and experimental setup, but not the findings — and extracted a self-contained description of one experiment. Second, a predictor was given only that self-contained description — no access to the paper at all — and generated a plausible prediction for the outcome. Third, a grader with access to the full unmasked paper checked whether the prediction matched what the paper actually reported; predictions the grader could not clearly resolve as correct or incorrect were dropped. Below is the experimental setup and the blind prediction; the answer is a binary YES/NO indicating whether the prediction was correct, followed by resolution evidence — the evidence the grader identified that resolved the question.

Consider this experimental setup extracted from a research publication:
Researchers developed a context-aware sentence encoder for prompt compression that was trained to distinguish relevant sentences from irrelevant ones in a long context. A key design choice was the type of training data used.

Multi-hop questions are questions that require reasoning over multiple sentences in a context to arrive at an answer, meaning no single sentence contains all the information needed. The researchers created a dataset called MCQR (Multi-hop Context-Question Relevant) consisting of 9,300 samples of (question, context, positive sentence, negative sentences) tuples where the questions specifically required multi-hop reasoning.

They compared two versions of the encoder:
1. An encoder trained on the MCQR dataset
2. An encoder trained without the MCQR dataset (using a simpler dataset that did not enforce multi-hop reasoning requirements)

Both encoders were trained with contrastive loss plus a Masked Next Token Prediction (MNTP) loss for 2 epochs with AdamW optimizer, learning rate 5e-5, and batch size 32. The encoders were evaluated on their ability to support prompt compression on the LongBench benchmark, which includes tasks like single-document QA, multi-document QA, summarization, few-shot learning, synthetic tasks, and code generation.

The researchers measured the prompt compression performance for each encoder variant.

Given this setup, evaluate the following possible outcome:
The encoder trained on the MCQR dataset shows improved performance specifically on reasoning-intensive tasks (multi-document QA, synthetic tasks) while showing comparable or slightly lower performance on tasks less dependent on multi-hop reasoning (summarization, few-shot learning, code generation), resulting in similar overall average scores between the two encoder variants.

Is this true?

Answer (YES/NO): NO